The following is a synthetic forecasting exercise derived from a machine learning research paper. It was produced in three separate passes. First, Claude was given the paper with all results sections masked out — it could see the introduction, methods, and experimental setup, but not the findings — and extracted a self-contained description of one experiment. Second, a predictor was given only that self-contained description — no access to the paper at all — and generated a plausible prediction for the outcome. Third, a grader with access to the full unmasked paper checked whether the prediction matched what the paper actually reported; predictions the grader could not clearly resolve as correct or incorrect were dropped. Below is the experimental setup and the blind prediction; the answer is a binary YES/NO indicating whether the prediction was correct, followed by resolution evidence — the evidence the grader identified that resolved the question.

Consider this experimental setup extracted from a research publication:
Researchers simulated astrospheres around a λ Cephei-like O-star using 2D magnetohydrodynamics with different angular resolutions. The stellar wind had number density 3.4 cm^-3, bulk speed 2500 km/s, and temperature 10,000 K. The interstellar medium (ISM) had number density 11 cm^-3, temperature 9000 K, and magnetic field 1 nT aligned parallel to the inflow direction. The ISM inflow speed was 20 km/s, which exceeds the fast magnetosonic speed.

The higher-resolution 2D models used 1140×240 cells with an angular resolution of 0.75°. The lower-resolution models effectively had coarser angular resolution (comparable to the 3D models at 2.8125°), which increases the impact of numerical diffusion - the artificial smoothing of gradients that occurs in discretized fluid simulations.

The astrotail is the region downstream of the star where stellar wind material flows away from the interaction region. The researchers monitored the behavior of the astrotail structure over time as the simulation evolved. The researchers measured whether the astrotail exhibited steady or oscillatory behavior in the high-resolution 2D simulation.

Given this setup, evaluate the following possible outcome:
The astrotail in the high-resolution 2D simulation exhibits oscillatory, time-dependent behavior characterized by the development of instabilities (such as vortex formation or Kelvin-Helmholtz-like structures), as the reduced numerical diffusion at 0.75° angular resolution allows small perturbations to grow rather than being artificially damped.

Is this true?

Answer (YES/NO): NO